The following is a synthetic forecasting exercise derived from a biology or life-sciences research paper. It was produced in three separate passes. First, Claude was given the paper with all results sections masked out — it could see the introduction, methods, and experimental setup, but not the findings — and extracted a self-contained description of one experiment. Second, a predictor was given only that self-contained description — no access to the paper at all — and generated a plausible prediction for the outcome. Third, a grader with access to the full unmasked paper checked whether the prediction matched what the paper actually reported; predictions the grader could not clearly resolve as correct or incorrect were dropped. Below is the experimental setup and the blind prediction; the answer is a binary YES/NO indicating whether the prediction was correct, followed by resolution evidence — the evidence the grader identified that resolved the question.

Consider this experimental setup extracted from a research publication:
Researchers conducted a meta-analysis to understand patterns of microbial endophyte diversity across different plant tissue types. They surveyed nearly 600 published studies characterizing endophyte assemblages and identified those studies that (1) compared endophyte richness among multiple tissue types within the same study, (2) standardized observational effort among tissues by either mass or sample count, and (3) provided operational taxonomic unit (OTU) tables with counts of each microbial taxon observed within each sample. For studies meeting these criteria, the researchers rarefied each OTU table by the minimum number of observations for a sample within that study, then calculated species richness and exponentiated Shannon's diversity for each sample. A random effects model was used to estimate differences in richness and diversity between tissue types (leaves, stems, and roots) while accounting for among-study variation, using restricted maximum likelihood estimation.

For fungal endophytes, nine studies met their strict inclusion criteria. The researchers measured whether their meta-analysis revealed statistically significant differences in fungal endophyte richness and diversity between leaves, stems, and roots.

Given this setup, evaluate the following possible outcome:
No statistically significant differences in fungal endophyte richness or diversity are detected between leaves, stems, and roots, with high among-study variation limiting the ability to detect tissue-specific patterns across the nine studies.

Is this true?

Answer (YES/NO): YES